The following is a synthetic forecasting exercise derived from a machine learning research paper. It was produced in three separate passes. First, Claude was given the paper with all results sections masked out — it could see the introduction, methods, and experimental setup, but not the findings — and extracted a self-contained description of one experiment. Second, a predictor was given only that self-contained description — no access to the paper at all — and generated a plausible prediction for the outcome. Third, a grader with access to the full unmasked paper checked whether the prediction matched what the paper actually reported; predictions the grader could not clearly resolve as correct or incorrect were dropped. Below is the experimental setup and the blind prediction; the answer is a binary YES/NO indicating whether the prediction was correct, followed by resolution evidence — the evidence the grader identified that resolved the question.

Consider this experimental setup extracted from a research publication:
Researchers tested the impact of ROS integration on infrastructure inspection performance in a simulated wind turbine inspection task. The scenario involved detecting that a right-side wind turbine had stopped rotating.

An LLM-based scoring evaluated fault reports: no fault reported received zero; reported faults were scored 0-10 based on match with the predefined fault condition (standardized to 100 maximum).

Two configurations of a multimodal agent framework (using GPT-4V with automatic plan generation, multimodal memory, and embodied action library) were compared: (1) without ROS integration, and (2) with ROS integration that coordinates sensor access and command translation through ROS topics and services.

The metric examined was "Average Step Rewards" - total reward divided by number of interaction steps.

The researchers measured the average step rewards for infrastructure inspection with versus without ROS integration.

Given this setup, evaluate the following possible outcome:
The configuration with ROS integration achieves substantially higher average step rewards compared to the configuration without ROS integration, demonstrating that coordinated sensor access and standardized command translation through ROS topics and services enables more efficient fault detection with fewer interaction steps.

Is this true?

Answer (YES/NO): YES